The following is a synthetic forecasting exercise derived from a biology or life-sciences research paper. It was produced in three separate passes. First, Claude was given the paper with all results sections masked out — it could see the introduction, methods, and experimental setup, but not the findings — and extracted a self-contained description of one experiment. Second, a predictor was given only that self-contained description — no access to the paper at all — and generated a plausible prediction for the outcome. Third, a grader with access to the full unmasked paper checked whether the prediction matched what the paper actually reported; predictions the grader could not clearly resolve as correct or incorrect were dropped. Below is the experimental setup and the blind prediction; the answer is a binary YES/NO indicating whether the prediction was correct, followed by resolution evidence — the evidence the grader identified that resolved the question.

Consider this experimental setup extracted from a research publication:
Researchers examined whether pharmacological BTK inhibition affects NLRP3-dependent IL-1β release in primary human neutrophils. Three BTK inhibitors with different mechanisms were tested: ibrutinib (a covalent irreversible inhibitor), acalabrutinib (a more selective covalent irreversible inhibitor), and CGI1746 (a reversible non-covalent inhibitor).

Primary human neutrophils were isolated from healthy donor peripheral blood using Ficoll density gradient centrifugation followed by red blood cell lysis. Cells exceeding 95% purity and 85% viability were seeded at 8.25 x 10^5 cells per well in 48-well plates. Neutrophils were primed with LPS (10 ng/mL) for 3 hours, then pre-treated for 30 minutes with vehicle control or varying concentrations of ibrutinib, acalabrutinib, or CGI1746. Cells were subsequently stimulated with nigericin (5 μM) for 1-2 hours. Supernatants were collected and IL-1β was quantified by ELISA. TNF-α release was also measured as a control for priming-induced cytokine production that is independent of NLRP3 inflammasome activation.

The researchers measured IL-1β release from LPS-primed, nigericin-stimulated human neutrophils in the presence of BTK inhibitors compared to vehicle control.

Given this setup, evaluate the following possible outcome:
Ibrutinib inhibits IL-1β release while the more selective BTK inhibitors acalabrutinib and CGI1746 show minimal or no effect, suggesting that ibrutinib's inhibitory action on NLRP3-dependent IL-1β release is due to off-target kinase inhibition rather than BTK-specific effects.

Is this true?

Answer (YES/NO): NO